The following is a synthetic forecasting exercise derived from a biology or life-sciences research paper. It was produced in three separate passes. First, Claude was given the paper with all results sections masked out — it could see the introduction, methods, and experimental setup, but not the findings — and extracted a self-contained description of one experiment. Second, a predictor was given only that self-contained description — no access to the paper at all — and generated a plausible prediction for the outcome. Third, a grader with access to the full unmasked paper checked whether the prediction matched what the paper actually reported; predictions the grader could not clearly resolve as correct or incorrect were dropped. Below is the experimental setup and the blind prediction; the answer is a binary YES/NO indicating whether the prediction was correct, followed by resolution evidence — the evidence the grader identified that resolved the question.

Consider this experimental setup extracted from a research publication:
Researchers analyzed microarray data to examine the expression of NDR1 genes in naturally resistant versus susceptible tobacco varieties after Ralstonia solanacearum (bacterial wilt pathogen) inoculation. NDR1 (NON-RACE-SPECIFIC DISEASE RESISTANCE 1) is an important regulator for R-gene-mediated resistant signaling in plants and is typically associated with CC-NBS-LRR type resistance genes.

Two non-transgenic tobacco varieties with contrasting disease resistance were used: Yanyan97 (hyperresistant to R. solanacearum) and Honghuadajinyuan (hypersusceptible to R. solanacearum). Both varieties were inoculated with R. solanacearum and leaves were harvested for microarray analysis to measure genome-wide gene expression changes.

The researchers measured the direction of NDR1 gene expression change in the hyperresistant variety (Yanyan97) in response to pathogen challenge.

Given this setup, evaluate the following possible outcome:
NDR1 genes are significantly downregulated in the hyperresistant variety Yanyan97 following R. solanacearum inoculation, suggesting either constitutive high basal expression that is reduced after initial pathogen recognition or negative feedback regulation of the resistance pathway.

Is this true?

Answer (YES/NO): YES